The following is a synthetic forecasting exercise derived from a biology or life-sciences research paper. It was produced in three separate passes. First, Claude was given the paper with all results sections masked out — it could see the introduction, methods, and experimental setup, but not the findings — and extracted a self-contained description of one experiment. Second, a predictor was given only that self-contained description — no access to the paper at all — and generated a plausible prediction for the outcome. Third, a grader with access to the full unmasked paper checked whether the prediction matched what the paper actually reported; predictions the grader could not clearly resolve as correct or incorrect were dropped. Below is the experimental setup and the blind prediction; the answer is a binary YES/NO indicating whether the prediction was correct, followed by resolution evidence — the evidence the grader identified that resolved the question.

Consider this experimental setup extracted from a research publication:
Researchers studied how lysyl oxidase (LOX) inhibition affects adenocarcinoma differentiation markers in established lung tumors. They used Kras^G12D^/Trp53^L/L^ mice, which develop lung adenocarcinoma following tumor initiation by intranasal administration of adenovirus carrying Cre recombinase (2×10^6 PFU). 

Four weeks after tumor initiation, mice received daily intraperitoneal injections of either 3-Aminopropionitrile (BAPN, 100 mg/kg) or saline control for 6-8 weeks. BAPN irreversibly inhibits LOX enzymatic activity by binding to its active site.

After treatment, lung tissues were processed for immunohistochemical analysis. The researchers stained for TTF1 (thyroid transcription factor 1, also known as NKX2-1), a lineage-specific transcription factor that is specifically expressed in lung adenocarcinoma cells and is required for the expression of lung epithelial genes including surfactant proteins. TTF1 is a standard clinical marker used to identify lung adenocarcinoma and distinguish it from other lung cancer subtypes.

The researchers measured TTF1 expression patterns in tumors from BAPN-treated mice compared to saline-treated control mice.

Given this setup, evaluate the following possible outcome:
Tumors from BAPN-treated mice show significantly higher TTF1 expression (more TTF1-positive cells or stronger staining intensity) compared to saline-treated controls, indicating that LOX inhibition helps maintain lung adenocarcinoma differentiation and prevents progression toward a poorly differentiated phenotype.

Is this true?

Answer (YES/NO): NO